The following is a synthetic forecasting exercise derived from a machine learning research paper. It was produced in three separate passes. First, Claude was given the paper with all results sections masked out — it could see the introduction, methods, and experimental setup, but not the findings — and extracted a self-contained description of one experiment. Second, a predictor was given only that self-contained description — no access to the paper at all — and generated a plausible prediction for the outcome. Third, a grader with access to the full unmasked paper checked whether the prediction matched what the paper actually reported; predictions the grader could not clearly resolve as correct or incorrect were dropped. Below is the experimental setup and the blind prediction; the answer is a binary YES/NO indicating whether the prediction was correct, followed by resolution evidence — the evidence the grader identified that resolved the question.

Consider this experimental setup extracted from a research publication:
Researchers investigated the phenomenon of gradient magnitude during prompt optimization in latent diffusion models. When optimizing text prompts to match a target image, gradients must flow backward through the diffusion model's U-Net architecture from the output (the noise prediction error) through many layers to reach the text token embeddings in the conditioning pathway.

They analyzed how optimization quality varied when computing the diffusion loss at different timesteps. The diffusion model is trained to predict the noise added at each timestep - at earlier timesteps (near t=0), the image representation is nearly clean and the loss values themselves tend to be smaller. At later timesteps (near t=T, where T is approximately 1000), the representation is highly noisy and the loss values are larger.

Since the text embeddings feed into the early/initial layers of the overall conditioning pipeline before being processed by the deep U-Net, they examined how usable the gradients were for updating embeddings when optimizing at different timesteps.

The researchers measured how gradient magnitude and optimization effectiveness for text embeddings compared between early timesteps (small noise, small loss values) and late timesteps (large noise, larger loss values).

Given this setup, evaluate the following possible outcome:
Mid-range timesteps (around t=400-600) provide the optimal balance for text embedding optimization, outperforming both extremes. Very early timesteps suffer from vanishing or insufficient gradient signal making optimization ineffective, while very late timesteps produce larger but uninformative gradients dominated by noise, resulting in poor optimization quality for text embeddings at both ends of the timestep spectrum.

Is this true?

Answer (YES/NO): NO